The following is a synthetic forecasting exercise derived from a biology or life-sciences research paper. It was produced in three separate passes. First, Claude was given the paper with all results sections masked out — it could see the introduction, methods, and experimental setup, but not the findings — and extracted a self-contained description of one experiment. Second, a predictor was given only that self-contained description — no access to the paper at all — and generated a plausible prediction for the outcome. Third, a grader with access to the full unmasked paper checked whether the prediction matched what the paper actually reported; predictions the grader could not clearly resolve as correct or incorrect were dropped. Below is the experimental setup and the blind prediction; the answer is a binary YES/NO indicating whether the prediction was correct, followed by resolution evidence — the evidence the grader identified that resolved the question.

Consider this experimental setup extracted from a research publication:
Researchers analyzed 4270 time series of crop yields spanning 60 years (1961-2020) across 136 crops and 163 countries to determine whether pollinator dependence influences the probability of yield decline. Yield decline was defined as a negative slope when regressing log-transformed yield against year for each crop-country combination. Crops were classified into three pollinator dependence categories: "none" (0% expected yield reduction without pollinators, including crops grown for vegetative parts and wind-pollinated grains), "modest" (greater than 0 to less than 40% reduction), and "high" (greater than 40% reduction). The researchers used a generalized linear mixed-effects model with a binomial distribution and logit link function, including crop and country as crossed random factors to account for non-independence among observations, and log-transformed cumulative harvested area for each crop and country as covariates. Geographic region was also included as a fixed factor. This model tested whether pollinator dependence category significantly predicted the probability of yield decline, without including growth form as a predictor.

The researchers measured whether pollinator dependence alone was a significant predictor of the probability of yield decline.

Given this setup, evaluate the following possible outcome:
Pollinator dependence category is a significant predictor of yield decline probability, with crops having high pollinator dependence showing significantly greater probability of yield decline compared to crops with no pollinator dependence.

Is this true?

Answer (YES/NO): YES